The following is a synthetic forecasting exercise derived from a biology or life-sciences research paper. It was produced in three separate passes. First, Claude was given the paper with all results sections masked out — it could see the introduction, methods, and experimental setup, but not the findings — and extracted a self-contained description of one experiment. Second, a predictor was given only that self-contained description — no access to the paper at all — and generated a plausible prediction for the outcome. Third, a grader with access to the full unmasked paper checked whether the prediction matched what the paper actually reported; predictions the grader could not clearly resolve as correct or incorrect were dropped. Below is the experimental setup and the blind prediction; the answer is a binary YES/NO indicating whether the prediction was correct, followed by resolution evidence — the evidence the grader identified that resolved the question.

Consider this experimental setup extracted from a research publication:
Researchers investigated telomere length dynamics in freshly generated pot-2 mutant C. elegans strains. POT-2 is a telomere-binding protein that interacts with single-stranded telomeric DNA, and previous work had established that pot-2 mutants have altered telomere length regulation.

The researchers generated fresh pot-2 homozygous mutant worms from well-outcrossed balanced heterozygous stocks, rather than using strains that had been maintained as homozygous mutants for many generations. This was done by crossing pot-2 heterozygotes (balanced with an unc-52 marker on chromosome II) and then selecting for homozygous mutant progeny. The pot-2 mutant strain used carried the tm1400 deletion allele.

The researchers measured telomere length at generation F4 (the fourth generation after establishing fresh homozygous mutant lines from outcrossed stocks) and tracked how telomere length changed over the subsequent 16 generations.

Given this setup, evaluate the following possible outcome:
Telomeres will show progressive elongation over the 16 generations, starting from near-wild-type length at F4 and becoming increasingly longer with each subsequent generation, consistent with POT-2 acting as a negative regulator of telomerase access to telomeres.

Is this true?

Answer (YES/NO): YES